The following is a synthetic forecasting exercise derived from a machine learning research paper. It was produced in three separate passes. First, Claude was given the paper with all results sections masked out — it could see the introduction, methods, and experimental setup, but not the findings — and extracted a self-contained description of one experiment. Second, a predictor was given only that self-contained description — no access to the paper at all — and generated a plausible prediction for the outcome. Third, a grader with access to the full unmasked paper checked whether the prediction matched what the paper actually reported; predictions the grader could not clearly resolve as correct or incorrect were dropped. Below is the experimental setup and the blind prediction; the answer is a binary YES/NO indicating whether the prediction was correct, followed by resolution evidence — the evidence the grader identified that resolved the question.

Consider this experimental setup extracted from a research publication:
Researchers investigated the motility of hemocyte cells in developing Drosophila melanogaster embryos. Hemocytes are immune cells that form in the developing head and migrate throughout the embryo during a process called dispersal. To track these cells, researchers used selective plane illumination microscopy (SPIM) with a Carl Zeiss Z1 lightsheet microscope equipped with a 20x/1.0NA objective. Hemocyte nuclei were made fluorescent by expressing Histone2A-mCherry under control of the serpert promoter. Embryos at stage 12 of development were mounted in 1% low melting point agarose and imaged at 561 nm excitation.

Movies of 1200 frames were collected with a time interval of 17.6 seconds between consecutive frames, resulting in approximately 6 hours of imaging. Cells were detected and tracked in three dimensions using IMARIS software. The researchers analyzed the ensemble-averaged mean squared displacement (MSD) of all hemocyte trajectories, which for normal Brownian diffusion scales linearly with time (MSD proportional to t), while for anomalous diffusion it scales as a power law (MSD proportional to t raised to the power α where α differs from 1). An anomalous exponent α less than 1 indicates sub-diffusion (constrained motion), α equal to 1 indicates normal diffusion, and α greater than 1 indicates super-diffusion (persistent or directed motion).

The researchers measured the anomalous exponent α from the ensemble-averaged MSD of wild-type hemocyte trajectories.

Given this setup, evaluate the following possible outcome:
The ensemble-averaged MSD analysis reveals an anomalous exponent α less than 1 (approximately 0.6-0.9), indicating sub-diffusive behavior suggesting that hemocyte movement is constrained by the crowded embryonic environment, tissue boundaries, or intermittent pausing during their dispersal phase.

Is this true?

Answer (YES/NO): NO